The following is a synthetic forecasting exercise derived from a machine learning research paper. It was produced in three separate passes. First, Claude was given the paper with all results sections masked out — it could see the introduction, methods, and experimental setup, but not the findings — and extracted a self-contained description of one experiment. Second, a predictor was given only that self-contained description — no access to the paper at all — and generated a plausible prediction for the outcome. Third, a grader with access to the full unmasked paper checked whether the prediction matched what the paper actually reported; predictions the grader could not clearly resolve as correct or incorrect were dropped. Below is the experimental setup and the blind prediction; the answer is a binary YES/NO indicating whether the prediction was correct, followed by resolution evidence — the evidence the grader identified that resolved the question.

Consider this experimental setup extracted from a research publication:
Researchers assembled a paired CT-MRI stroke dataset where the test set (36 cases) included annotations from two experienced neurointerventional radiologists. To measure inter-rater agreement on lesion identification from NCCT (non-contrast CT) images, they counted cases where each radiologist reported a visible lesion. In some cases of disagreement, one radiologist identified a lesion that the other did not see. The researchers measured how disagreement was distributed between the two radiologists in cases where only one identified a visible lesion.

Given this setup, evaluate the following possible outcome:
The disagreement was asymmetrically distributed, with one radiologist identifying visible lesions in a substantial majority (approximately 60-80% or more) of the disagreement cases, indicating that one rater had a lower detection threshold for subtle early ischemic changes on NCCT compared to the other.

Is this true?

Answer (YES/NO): YES